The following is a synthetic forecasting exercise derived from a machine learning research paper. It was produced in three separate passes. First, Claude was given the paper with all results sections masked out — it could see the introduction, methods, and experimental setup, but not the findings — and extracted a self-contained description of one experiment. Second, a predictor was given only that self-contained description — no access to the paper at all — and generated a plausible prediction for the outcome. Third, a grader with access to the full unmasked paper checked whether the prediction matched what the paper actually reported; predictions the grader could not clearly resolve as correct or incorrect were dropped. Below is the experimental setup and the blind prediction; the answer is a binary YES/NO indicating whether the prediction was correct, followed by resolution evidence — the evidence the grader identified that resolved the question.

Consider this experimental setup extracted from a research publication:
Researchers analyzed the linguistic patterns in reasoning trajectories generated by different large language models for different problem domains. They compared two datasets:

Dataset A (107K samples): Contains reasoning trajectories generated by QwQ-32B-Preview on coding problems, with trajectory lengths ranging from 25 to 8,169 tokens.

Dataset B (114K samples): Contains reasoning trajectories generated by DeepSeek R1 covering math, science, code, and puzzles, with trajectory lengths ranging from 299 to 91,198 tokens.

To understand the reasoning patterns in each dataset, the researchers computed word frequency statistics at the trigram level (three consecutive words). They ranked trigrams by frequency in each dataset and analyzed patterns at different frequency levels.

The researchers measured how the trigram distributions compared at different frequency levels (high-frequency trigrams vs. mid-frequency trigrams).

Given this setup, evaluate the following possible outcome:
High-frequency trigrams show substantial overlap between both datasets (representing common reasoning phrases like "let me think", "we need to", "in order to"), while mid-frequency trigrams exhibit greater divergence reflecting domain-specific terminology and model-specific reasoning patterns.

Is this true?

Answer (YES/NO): YES